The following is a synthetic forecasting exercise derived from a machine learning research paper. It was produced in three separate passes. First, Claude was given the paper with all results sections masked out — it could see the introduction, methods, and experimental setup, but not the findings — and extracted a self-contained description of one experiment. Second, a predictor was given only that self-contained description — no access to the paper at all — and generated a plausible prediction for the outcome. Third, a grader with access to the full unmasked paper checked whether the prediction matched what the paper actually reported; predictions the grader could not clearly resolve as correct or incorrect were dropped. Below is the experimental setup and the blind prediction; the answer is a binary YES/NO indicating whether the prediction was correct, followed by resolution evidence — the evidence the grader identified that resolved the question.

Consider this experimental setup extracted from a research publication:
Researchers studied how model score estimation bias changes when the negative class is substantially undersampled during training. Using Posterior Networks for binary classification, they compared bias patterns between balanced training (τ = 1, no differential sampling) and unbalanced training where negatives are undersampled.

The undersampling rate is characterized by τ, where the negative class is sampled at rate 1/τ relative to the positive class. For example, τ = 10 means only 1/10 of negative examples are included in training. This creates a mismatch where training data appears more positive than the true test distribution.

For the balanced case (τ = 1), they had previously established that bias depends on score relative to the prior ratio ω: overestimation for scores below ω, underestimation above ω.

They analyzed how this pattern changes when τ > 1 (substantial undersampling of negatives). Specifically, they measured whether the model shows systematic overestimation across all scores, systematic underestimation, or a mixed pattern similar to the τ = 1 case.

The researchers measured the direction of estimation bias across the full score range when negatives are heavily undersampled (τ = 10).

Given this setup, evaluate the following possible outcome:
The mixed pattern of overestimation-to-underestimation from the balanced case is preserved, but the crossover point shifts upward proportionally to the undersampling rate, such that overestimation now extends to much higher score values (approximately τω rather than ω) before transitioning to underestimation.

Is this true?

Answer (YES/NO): NO